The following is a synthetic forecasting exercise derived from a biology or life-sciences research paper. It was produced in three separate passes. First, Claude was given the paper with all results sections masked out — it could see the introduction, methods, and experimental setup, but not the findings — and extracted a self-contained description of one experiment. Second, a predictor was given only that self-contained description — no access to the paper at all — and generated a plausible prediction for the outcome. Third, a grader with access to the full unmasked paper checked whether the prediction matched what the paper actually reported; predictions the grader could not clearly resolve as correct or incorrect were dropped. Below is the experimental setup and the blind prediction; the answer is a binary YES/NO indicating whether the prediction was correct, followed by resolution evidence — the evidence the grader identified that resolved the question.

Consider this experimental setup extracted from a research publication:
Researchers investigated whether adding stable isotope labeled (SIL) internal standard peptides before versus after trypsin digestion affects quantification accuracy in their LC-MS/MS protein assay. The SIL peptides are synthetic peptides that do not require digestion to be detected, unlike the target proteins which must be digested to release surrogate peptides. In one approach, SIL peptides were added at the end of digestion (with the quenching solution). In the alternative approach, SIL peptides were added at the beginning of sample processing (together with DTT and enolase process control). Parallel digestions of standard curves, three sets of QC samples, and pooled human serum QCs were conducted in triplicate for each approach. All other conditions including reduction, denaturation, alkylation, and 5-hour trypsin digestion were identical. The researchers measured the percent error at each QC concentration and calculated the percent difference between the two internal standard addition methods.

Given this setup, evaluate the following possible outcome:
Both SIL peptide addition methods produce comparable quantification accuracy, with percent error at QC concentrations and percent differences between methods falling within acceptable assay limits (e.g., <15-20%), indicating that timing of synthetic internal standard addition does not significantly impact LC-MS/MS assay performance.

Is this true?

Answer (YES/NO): YES